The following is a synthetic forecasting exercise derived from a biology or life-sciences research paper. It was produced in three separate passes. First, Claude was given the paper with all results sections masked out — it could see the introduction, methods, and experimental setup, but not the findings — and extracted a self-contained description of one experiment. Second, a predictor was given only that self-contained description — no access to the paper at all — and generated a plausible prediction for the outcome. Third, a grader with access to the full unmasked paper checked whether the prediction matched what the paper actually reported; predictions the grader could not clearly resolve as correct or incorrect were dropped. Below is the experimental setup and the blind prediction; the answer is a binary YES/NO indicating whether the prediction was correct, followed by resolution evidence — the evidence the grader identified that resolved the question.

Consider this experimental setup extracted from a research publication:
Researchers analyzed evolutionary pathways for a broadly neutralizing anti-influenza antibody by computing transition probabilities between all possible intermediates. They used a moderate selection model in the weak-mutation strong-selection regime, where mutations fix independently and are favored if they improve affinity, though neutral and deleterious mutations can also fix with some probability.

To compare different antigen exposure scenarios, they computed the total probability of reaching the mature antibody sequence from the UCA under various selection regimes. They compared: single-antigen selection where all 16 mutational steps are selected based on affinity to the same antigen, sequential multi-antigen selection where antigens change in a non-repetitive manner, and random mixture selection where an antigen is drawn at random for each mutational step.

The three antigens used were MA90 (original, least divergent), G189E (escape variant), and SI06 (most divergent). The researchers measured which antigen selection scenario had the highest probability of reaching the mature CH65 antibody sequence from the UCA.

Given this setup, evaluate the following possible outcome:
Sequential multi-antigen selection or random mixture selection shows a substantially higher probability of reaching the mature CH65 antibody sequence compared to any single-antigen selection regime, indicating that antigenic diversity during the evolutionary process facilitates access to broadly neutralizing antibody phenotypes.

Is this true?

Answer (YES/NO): NO